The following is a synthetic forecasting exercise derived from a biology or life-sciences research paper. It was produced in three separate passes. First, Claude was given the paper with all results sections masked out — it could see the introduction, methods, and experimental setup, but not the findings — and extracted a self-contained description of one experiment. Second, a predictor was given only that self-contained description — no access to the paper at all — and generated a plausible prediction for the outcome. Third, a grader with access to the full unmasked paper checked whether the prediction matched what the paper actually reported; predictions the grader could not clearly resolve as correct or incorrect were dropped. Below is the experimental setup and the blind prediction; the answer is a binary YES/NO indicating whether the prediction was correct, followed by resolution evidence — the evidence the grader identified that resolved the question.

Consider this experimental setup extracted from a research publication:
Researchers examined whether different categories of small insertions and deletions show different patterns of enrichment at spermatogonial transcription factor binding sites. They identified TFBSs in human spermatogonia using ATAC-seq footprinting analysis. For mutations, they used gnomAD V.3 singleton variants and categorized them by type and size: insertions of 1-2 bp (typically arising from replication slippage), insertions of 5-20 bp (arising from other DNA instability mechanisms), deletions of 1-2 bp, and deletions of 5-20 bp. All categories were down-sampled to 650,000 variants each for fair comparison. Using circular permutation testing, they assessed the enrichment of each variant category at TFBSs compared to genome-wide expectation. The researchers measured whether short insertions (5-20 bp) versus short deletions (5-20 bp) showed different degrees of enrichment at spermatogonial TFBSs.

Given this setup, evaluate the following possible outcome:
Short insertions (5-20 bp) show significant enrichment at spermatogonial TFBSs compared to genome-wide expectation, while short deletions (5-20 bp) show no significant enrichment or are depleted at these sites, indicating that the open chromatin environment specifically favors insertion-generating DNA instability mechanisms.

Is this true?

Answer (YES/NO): NO